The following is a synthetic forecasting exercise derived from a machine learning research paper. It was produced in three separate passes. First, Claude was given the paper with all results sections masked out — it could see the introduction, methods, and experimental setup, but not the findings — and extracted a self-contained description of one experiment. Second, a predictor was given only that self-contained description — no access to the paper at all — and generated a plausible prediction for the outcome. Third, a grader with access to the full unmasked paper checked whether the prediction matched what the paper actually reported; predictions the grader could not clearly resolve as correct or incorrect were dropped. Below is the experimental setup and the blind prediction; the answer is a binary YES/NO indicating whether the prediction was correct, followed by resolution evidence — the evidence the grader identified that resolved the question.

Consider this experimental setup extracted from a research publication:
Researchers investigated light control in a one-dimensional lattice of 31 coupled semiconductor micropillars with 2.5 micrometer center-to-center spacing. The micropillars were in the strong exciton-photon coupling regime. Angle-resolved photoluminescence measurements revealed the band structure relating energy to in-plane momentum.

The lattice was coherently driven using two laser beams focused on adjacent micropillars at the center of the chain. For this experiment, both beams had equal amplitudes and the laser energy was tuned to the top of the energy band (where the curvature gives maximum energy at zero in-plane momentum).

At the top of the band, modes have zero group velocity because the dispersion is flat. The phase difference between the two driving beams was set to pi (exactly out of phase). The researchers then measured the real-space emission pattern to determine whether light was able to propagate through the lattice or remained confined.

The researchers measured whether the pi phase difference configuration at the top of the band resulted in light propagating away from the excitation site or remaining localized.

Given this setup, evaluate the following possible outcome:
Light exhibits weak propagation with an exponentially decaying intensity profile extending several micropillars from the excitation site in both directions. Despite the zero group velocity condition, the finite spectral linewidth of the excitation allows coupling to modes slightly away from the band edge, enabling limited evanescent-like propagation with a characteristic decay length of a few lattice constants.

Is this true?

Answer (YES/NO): NO